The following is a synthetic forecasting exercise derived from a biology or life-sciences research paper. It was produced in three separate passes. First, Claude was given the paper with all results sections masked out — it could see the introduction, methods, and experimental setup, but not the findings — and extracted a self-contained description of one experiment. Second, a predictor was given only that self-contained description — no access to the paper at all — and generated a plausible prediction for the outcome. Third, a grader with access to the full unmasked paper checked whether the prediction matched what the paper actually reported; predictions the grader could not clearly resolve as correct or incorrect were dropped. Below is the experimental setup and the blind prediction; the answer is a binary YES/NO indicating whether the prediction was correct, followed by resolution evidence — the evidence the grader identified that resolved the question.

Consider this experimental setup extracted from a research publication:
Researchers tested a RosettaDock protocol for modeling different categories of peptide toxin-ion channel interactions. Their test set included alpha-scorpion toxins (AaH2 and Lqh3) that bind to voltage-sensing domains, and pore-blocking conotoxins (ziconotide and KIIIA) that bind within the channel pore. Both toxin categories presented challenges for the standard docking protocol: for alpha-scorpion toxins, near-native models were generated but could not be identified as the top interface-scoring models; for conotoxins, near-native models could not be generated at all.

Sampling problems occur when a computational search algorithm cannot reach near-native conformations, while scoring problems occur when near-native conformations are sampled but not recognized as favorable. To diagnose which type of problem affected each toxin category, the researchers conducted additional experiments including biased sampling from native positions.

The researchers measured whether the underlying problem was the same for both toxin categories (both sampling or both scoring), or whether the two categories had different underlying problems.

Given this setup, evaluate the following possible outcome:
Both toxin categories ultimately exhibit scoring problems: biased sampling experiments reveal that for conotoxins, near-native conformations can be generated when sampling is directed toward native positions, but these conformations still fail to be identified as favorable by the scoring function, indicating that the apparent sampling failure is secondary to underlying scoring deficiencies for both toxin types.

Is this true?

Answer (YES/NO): NO